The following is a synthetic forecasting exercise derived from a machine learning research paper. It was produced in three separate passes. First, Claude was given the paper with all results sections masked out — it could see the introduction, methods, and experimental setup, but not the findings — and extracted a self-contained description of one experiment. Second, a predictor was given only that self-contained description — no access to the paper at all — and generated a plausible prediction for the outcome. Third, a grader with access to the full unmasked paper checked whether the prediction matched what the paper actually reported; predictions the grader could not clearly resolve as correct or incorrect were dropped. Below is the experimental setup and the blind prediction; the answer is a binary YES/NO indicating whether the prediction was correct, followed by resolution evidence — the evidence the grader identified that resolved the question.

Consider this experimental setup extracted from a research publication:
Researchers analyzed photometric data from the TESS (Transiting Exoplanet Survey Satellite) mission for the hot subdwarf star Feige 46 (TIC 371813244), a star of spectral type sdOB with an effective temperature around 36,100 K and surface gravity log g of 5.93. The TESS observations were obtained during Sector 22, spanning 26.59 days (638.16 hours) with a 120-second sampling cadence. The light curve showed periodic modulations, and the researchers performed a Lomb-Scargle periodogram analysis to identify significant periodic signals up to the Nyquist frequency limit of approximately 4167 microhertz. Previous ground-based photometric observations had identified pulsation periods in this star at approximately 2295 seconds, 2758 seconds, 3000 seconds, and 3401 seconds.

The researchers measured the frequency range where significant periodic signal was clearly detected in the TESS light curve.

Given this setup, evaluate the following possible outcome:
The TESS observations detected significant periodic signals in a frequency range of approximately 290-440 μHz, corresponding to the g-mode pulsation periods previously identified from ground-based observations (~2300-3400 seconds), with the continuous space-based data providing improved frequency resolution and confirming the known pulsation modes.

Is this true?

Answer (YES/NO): NO